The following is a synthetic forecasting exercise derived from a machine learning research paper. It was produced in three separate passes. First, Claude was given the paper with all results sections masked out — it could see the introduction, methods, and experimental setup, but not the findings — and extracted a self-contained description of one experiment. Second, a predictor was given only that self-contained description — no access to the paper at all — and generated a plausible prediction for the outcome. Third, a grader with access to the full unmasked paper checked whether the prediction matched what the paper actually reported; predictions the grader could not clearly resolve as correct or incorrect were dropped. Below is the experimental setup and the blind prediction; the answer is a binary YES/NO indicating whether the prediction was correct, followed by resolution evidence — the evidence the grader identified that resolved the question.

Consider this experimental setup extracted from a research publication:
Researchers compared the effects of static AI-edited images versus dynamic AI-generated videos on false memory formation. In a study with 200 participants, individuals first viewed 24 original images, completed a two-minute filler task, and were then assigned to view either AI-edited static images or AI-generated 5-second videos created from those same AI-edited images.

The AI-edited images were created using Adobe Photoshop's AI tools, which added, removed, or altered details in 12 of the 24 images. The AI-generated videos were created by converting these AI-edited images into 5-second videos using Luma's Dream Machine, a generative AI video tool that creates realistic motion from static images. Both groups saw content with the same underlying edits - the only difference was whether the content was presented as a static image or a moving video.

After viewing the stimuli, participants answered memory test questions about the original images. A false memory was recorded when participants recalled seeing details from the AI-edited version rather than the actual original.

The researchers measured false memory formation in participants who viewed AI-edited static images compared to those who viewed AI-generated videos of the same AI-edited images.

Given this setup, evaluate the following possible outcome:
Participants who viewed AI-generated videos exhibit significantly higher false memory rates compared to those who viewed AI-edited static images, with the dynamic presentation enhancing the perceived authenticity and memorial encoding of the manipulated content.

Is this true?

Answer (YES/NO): YES